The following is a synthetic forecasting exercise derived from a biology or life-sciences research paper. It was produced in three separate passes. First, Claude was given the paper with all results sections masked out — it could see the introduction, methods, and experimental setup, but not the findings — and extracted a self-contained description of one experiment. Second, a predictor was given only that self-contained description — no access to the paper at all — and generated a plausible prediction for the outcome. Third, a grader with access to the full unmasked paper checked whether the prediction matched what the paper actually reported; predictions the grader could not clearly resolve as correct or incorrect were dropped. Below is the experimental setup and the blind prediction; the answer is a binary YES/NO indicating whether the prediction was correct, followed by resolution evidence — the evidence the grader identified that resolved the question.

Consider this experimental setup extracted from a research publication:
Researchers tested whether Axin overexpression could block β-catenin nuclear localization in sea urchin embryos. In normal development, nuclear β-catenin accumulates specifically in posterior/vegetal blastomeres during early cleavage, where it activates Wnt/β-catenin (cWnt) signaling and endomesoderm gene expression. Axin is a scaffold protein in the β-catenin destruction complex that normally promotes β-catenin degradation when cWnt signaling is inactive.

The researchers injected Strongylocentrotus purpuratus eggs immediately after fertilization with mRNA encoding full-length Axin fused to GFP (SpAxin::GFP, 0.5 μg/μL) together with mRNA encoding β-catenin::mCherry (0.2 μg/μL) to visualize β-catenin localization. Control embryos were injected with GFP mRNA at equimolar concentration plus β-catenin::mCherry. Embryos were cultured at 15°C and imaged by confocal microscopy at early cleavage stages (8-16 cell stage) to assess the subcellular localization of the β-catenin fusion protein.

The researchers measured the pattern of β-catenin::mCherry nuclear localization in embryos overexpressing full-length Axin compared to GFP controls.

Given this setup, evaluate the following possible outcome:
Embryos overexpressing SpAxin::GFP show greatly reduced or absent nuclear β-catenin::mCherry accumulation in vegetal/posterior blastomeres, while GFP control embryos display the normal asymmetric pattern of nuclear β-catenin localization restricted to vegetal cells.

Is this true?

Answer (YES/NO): YES